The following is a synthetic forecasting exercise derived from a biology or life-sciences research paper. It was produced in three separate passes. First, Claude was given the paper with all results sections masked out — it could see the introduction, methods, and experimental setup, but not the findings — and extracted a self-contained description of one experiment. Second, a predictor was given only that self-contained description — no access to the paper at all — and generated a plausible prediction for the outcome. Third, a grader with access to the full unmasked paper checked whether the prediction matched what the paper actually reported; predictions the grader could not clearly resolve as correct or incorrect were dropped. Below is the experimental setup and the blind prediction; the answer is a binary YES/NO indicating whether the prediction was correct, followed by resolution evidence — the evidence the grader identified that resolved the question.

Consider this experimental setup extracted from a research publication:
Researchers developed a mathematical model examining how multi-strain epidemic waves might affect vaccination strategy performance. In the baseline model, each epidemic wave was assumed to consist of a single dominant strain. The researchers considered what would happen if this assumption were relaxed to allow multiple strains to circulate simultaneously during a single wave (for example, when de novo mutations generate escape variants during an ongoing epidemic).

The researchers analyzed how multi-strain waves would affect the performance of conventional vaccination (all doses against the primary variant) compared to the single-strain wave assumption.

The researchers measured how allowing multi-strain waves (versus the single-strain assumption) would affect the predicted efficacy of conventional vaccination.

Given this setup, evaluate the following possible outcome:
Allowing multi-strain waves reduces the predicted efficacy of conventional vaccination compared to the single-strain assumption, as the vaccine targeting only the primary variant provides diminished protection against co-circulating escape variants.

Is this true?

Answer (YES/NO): YES